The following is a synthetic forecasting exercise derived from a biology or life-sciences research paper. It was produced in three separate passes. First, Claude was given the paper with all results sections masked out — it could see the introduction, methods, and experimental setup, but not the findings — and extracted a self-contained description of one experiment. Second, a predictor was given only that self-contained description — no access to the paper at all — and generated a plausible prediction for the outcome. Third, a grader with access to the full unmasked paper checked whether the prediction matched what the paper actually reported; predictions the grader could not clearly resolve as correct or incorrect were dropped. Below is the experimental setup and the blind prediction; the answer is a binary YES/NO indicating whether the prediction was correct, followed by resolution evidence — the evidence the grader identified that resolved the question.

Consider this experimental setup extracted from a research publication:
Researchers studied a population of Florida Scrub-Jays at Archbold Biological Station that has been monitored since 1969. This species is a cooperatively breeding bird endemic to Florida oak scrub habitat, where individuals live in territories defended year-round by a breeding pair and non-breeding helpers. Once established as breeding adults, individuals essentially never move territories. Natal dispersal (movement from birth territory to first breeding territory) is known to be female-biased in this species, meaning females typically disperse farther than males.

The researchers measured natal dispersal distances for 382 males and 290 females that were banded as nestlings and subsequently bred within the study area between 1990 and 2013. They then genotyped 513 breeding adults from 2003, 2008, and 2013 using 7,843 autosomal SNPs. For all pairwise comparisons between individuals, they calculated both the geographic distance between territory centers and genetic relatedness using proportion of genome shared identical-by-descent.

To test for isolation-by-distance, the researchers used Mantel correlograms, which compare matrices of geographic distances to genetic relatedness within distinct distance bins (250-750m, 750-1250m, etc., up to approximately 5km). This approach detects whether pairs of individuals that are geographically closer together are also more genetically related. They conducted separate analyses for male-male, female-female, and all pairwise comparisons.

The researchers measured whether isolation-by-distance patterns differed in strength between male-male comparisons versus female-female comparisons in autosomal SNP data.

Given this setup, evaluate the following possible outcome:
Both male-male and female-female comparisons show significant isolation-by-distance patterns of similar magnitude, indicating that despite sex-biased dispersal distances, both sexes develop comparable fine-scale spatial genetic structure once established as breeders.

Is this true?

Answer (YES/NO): NO